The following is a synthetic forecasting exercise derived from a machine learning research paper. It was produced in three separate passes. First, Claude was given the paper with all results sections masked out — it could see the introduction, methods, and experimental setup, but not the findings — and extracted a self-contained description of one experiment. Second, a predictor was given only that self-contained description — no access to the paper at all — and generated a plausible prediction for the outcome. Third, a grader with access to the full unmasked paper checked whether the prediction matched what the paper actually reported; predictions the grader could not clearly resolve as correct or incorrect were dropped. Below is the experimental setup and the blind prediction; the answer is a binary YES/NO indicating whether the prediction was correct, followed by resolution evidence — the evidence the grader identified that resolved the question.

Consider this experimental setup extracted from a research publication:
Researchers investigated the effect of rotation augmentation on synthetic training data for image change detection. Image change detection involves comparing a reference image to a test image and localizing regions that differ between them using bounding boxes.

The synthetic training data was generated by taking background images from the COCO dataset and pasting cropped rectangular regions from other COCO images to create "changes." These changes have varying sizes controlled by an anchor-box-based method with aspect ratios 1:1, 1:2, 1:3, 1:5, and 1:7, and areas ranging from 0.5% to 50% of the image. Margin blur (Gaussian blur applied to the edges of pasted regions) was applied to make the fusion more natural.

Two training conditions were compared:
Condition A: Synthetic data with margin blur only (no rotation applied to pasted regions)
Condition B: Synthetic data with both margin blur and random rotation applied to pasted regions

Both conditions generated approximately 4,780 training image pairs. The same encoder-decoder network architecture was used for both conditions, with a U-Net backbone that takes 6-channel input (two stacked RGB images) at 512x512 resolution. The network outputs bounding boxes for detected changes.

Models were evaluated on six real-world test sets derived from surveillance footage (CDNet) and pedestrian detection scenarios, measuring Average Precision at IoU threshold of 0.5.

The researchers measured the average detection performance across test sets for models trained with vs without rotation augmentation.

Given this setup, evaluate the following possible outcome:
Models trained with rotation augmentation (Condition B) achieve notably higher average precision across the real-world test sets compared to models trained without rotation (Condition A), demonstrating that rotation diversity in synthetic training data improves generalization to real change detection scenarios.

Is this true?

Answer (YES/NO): YES